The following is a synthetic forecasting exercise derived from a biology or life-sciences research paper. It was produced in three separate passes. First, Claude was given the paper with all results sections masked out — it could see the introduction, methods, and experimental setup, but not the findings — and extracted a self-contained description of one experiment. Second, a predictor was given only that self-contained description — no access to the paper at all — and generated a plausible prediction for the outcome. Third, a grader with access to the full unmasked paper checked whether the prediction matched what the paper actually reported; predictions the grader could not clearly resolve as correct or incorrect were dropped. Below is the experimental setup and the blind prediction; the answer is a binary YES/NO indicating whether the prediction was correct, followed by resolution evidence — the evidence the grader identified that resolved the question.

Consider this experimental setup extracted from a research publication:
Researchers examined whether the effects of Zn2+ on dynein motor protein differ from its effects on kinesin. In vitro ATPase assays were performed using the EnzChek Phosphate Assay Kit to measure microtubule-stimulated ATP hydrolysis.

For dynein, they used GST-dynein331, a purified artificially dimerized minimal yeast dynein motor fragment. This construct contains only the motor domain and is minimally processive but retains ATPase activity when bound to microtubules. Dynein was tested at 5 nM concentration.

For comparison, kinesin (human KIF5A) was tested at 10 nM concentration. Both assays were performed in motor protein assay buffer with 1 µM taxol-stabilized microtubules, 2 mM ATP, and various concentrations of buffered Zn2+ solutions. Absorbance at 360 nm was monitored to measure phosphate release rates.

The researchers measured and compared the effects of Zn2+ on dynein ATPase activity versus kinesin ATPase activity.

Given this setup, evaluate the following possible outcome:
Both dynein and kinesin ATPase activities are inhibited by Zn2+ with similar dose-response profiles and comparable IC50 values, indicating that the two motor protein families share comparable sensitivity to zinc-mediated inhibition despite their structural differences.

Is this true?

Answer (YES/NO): NO